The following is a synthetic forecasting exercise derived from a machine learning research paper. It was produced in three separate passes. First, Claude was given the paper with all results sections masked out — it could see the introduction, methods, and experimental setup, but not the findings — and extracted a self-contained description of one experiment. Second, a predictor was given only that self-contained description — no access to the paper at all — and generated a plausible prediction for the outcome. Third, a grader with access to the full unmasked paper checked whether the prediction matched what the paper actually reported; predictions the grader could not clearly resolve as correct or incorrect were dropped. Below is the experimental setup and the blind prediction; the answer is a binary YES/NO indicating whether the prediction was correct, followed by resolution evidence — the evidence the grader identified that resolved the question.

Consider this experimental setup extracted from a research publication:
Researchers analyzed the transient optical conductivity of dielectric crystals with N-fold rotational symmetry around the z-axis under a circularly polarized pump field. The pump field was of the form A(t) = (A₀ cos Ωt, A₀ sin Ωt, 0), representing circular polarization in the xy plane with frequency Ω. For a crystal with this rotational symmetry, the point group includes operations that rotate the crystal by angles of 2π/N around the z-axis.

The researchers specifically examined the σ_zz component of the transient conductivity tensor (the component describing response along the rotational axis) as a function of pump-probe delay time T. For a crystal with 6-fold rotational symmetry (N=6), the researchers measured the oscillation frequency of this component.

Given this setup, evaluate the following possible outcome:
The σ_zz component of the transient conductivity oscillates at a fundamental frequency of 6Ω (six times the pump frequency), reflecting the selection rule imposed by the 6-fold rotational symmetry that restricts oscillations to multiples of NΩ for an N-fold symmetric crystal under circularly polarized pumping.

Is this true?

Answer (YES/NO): YES